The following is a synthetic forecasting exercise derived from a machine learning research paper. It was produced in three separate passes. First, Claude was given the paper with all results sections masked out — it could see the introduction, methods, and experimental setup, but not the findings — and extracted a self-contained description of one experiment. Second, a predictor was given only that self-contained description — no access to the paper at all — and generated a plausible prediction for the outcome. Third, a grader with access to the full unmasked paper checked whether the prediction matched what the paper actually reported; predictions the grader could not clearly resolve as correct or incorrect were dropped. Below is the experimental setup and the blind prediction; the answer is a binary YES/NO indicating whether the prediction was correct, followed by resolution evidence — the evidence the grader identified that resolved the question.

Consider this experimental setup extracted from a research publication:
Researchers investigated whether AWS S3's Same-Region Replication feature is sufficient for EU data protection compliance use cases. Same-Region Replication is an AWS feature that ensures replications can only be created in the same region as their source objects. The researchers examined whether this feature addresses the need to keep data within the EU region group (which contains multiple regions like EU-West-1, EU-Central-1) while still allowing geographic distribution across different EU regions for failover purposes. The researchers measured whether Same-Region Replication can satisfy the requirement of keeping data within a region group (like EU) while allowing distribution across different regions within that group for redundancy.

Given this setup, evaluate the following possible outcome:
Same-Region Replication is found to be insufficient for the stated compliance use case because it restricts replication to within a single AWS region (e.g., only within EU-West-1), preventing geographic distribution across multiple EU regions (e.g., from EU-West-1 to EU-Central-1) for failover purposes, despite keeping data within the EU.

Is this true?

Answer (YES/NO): YES